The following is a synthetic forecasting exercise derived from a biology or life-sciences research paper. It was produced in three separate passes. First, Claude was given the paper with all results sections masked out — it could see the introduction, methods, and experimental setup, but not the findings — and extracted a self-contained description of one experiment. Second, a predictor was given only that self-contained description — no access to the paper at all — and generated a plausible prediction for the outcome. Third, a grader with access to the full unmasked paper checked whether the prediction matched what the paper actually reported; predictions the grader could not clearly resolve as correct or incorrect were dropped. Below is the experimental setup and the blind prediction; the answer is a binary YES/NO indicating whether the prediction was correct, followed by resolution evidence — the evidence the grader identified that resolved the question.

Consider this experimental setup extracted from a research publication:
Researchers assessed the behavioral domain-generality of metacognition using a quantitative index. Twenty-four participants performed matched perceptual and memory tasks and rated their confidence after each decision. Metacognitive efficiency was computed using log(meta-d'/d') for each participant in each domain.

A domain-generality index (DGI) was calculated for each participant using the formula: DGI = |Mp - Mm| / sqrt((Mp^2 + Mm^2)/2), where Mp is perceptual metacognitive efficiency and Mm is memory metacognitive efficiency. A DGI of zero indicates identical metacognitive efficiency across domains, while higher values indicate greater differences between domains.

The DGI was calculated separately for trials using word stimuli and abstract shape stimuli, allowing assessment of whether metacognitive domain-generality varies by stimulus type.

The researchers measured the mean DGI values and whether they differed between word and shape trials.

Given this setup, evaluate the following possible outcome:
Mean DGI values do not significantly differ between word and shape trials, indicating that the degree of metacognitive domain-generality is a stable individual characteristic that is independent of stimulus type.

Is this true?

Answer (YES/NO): NO